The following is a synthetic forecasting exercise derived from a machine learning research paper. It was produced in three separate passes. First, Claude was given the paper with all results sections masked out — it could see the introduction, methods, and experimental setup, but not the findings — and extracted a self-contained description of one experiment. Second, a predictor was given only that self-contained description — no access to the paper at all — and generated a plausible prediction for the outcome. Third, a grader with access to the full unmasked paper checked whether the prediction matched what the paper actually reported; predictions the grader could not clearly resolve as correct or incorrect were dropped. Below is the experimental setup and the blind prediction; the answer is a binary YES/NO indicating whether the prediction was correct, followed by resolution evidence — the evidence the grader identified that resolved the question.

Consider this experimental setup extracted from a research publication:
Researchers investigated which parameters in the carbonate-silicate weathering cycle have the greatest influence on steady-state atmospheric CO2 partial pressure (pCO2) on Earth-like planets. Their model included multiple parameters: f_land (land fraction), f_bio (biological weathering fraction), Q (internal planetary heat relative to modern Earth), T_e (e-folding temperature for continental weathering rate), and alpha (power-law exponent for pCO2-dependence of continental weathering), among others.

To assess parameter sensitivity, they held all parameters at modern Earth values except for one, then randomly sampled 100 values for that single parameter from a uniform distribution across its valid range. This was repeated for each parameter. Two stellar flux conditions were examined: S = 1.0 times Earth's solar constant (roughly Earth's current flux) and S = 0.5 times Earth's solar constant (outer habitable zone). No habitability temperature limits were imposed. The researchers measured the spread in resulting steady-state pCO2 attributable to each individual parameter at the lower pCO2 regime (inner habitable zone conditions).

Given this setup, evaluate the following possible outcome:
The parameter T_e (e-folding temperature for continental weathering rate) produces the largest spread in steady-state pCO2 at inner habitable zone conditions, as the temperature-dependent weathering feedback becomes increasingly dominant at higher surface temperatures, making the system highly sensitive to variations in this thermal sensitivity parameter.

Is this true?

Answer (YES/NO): NO